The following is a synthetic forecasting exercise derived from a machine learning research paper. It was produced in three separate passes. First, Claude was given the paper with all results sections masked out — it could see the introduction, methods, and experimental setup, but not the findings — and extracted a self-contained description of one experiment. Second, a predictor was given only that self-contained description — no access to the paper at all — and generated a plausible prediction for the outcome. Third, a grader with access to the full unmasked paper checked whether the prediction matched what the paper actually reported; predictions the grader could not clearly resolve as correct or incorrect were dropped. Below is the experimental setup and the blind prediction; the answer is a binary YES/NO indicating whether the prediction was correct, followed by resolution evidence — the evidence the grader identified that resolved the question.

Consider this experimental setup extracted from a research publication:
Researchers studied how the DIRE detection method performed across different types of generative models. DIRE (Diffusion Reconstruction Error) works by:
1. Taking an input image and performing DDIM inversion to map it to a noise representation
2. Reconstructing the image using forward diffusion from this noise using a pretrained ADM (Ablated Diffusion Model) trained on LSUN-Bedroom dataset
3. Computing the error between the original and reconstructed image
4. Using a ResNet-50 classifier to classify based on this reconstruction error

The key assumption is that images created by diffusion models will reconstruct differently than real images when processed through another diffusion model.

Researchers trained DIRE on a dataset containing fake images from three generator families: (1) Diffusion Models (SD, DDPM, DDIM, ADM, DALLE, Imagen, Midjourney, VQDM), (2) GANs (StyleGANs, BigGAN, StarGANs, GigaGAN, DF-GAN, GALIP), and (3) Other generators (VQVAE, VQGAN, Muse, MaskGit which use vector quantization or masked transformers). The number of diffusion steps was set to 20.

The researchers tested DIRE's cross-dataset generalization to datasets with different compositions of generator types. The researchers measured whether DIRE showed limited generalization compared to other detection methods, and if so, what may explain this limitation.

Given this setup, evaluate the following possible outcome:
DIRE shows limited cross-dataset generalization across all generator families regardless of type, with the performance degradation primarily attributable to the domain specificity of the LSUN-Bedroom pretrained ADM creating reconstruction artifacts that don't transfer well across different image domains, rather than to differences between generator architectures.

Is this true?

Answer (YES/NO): NO